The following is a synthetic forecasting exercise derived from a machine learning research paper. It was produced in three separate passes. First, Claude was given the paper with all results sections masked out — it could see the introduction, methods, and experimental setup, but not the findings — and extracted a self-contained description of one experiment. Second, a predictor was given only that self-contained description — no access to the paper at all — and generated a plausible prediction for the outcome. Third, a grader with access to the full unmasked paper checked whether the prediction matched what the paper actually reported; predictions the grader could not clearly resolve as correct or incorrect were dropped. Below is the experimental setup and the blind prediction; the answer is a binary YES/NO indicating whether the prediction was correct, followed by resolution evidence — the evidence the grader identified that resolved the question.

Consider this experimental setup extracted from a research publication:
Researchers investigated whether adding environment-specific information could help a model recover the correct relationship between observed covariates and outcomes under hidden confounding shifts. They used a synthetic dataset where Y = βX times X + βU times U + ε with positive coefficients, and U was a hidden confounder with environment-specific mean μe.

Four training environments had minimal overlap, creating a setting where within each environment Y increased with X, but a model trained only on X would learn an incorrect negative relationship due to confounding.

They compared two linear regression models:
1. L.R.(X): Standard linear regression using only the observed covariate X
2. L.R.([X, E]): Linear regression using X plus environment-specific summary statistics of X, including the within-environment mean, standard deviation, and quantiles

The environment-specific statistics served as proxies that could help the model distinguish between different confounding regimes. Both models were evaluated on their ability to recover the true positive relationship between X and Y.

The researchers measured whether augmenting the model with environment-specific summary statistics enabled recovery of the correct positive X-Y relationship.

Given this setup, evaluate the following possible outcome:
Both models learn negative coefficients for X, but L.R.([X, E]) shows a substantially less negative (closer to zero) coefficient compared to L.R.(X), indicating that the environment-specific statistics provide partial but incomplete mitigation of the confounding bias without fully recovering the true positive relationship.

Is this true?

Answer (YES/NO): NO